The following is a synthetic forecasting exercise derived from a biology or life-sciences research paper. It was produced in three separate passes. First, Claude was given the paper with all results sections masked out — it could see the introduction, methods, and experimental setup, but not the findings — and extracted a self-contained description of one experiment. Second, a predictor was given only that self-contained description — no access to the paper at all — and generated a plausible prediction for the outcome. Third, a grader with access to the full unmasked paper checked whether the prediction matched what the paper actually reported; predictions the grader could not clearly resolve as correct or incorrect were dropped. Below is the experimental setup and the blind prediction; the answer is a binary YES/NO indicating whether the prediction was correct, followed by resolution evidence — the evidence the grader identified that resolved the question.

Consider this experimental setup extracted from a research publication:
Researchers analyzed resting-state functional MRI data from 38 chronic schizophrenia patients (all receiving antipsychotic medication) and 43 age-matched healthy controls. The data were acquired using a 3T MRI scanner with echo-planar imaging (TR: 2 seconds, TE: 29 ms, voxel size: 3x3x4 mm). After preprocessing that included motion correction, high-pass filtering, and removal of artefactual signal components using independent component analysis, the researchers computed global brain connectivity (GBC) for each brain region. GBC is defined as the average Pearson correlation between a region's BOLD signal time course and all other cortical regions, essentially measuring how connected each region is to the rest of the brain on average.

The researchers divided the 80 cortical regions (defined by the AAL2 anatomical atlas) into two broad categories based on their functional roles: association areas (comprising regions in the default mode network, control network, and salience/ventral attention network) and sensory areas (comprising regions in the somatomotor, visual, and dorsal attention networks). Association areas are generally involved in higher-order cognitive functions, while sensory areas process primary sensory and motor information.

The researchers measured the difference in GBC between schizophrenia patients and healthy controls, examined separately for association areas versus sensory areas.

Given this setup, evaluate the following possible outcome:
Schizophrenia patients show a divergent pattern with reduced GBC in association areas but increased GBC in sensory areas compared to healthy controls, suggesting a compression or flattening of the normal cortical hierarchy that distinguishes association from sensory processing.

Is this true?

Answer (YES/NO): NO